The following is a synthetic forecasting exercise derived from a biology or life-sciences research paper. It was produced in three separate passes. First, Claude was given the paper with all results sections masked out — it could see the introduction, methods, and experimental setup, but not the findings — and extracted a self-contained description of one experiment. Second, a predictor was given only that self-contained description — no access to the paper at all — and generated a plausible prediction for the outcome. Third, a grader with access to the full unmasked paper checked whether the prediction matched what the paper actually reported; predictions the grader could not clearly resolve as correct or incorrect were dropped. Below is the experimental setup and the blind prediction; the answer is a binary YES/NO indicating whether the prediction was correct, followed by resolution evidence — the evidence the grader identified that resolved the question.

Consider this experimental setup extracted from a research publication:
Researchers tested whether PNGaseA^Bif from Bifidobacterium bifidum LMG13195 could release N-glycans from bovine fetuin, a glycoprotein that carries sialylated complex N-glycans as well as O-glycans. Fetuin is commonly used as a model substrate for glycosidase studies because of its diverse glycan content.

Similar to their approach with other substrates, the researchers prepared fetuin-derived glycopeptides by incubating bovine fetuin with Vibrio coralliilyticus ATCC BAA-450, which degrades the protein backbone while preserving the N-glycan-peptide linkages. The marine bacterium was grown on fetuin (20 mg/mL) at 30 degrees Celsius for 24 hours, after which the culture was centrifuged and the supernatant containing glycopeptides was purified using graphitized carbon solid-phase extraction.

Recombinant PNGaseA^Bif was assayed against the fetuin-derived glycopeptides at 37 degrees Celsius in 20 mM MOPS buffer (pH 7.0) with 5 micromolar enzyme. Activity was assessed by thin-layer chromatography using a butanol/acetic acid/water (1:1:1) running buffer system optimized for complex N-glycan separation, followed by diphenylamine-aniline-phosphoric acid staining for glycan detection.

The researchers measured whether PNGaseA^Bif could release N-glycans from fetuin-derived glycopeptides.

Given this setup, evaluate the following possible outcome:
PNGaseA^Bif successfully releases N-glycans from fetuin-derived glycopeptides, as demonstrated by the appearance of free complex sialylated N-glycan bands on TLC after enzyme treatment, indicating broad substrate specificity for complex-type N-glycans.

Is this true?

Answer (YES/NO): YES